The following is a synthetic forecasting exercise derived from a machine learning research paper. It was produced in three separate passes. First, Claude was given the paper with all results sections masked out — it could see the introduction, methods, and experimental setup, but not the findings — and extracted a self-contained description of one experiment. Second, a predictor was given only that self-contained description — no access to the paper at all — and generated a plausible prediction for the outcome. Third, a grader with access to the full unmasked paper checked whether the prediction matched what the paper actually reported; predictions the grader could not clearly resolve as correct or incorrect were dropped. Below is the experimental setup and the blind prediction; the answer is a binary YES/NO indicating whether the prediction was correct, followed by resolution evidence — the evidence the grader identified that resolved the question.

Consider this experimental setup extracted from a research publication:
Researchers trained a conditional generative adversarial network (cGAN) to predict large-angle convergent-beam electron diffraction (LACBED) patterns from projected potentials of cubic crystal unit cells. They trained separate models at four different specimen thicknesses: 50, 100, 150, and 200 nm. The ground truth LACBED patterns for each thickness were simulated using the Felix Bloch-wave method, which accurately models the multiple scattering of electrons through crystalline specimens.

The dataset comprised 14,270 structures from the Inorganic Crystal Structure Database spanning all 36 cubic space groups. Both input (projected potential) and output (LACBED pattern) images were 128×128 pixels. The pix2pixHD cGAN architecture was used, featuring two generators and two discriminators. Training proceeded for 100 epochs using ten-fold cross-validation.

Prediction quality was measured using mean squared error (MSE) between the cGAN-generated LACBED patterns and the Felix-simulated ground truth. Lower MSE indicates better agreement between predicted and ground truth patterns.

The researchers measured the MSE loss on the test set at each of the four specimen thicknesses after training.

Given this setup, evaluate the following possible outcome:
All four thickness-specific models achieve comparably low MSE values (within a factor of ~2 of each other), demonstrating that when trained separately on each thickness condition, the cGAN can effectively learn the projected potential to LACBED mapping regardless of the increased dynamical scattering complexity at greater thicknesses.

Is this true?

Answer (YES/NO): YES